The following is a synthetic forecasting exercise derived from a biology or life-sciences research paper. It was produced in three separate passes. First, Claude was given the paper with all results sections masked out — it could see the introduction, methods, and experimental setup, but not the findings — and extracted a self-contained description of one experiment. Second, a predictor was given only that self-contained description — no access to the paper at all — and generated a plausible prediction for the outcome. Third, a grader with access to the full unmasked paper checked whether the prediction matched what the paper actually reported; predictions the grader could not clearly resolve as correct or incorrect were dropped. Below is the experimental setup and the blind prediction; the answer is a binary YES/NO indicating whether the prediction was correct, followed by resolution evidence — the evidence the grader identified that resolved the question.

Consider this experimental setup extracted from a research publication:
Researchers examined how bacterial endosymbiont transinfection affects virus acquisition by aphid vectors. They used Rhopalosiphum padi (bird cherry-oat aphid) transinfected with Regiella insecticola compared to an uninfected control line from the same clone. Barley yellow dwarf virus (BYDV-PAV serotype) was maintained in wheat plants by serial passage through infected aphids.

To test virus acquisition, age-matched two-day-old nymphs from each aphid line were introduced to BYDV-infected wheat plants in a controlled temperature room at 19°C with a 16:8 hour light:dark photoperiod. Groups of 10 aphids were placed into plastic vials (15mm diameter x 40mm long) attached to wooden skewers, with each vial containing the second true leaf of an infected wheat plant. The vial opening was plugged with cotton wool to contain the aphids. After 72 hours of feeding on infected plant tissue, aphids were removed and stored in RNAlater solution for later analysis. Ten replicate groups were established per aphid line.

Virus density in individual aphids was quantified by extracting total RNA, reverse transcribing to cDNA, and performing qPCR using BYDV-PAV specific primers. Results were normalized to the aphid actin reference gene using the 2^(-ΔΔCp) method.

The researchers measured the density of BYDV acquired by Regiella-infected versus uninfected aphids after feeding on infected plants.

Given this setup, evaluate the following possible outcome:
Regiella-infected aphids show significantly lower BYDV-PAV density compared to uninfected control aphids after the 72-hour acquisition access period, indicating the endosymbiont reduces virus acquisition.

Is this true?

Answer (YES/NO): YES